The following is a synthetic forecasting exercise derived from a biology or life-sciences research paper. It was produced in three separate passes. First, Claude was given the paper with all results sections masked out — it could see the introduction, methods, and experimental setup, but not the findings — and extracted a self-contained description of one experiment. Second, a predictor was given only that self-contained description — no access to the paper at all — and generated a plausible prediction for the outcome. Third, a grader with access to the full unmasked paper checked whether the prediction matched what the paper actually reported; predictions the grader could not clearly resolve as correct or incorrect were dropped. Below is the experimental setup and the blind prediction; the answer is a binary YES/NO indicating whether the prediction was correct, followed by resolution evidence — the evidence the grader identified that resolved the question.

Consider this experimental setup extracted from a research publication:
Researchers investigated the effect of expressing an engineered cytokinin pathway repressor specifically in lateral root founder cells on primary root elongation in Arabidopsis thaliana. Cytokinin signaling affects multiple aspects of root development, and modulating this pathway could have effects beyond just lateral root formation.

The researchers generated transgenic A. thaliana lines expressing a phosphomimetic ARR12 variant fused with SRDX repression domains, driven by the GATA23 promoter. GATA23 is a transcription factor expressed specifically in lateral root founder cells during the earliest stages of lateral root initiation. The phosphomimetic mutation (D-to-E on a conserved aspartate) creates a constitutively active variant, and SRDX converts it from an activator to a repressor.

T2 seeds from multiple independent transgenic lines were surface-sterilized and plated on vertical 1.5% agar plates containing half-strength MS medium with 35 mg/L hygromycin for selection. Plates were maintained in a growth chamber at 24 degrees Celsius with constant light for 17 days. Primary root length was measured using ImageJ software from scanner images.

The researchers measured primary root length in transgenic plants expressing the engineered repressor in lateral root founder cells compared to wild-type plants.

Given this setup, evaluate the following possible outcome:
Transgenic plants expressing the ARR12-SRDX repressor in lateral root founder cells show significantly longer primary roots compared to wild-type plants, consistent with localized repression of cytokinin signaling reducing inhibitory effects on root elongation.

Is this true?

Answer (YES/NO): NO